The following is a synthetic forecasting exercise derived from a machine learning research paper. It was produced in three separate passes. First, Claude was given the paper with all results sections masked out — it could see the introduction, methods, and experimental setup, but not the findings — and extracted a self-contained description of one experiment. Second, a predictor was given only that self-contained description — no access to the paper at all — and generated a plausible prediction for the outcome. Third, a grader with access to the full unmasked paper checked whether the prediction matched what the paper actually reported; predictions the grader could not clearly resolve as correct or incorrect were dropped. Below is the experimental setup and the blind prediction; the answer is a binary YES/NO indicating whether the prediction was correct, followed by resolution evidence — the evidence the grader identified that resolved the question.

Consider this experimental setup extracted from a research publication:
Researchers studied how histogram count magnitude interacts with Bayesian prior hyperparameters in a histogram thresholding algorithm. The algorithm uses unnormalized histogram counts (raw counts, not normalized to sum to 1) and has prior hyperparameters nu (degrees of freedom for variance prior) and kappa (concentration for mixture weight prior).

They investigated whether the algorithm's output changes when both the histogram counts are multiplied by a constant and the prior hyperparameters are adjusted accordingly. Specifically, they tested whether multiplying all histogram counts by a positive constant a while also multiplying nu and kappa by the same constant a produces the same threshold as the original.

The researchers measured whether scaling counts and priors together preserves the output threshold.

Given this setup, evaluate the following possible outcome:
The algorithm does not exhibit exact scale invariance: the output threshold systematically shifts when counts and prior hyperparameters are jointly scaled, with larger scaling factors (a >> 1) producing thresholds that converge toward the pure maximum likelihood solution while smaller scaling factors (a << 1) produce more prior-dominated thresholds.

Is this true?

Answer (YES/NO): NO